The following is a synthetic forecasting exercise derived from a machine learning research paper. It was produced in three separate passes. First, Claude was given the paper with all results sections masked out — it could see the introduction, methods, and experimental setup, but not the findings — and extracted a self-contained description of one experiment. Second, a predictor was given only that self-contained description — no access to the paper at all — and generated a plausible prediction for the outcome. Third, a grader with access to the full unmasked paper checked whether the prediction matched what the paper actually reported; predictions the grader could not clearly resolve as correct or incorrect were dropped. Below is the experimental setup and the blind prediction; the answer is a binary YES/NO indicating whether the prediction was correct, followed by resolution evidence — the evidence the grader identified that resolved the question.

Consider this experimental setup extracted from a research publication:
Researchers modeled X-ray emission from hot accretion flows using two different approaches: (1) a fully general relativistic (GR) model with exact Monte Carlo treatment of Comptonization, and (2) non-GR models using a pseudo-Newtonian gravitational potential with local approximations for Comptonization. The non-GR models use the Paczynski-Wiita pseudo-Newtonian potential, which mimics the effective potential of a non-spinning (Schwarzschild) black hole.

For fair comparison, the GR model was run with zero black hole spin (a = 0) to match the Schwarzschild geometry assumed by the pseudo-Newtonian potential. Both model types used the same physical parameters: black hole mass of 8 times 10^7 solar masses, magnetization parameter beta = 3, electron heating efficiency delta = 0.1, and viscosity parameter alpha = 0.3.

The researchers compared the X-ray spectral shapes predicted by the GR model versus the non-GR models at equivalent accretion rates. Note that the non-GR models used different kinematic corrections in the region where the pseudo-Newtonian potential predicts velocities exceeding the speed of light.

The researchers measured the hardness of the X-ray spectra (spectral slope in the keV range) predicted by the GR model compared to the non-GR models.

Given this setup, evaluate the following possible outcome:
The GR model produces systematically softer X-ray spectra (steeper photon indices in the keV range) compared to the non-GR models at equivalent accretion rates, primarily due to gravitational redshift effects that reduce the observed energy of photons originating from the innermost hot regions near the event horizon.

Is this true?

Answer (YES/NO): NO